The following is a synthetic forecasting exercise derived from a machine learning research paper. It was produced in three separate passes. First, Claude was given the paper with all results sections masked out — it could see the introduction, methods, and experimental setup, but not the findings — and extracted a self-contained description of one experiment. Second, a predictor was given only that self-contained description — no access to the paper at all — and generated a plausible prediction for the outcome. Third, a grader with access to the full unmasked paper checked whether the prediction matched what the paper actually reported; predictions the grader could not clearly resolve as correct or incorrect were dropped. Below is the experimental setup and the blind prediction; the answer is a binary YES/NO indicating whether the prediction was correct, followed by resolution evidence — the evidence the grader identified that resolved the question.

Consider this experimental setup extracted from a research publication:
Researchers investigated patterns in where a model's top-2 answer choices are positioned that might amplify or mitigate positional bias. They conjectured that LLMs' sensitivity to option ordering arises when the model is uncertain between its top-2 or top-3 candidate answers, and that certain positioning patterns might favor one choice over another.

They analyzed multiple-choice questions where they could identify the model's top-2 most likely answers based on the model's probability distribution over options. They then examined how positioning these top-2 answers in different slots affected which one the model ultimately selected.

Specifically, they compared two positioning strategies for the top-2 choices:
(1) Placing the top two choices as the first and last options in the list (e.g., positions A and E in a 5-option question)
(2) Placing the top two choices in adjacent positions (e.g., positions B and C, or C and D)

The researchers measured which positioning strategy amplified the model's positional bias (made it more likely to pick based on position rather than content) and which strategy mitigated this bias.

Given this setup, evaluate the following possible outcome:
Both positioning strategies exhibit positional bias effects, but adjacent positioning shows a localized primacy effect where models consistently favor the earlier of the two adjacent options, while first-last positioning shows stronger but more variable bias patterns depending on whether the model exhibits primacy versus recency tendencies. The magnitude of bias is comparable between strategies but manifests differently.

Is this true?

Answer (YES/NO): NO